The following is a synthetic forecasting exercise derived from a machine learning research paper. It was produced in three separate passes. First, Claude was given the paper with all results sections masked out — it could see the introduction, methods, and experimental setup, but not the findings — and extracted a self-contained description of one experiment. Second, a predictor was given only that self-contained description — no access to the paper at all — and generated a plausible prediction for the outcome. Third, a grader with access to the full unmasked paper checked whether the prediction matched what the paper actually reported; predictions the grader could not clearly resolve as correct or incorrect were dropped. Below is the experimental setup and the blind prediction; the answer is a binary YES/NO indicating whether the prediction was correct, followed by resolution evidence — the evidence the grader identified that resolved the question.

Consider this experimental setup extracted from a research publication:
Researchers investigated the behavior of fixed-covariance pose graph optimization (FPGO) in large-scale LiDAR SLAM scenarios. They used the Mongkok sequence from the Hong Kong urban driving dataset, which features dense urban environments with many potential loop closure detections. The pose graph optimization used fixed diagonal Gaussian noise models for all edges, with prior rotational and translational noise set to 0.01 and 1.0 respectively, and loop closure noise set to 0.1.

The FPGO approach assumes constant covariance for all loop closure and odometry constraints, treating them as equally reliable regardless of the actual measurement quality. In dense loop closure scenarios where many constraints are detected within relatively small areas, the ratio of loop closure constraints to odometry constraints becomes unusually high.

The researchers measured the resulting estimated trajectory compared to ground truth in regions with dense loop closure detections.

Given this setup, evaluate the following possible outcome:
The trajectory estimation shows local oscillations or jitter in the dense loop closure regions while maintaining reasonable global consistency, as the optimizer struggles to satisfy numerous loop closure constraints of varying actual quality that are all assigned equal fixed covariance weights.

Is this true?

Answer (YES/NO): NO